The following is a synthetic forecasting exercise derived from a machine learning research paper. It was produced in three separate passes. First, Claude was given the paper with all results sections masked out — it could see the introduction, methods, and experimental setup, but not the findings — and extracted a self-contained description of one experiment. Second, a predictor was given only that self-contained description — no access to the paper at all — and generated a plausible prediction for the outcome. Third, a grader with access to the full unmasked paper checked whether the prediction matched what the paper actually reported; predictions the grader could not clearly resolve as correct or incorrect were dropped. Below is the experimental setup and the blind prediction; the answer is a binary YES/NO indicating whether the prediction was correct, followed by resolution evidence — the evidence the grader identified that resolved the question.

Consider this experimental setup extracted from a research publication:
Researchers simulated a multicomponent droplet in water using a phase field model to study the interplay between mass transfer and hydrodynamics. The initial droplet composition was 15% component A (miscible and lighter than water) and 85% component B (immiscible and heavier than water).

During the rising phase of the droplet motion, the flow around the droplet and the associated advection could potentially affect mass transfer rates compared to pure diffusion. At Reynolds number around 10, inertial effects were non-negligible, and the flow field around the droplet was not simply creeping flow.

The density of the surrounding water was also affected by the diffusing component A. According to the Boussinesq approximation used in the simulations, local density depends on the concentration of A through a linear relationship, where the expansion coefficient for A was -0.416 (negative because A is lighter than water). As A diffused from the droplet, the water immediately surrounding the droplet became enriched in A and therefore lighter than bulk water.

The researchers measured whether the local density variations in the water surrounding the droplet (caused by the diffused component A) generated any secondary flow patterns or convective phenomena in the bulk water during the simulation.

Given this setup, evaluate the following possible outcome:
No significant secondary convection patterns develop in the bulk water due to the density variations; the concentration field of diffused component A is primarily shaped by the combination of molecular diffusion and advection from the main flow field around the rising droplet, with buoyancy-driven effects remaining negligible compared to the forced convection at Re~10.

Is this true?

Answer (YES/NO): NO